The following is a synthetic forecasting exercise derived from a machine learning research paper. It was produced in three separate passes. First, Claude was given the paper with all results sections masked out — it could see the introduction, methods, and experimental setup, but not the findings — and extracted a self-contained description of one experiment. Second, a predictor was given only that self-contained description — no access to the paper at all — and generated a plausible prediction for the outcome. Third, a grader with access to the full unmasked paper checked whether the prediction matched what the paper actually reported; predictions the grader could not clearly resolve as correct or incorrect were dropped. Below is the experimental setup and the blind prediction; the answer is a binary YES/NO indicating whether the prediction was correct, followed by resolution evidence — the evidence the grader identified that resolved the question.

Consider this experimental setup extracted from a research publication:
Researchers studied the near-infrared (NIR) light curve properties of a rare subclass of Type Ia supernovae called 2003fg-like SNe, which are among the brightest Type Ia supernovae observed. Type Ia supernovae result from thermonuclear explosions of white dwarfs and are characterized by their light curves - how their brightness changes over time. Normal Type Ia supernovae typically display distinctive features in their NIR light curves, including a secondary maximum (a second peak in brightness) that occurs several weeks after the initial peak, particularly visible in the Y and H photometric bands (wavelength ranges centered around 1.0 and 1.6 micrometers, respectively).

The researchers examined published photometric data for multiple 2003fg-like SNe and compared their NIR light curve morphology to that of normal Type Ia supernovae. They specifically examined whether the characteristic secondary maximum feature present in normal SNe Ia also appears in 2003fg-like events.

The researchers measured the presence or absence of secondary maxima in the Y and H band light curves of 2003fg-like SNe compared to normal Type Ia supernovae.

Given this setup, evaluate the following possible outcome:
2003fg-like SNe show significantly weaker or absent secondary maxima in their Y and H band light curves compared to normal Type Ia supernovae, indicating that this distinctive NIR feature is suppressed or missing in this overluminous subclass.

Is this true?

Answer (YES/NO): YES